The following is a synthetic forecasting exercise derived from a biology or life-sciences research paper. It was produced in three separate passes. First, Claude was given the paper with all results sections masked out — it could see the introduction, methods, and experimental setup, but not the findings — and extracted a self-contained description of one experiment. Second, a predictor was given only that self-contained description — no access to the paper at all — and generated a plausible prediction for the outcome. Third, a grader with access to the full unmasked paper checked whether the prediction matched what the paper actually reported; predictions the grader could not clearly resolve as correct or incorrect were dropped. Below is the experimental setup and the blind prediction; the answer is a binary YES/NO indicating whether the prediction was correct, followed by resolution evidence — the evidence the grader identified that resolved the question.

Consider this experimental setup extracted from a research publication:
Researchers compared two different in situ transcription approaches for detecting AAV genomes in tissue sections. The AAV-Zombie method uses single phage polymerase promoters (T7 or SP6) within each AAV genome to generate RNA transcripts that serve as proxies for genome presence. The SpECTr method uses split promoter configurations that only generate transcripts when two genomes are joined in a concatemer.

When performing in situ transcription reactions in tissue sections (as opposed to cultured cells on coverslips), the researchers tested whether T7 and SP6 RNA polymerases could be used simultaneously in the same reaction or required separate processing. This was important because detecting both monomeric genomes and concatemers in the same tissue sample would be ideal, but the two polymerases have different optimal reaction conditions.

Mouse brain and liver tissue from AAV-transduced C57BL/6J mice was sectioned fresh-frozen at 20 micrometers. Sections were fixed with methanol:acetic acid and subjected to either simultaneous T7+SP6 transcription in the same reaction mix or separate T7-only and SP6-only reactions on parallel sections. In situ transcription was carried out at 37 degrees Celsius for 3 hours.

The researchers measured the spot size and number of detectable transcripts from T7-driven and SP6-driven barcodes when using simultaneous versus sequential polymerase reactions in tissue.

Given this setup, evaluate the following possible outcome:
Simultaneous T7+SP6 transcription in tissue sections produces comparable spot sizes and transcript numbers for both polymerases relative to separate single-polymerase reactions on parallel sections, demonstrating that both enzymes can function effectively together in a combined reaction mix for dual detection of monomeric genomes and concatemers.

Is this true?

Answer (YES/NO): NO